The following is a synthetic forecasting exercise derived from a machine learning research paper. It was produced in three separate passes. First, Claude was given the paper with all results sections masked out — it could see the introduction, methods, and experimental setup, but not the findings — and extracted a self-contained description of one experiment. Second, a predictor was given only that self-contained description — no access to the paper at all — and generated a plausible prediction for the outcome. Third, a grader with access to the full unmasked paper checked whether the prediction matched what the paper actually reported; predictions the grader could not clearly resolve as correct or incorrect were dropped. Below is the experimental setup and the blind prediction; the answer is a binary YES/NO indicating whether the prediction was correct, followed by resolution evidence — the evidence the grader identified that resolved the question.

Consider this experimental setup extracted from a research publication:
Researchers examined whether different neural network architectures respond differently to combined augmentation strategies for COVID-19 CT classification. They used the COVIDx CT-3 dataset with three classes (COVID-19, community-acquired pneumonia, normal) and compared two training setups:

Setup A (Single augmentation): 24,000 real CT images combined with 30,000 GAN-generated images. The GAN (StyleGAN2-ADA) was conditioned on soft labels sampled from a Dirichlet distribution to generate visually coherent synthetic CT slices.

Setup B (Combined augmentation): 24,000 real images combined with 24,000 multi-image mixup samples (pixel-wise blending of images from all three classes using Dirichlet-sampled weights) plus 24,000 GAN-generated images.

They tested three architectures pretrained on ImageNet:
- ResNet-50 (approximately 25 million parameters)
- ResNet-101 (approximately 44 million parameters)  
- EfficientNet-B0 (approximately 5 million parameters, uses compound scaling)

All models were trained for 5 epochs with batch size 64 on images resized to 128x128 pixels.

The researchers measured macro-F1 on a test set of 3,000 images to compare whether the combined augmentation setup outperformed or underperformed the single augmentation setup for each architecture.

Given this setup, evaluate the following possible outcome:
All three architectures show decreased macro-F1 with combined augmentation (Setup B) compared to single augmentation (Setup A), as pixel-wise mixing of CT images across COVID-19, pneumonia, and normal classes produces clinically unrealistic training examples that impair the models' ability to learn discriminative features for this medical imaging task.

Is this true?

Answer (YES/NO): NO